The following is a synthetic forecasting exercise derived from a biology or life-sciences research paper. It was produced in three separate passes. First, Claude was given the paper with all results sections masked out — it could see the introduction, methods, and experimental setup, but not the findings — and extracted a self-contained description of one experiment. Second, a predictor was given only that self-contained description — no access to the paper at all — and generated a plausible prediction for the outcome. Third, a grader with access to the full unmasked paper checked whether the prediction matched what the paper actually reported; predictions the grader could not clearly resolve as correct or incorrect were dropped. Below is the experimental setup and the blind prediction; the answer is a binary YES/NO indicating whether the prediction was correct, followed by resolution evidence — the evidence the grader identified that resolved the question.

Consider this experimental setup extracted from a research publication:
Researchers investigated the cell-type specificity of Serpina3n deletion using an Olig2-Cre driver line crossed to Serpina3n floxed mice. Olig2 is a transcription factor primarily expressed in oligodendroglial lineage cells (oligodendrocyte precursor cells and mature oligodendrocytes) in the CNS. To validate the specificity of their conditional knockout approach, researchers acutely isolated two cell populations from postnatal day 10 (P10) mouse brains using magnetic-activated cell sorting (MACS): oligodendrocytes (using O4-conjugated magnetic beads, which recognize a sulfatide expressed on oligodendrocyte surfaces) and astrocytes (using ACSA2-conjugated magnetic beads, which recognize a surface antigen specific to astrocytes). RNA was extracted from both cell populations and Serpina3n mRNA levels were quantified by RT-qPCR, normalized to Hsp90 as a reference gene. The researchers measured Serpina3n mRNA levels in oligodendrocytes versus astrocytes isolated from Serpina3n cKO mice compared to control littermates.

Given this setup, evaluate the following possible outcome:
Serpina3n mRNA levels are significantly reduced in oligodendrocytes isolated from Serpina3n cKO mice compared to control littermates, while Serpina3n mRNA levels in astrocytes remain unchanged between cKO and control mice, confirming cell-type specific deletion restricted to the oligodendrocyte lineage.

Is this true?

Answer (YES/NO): YES